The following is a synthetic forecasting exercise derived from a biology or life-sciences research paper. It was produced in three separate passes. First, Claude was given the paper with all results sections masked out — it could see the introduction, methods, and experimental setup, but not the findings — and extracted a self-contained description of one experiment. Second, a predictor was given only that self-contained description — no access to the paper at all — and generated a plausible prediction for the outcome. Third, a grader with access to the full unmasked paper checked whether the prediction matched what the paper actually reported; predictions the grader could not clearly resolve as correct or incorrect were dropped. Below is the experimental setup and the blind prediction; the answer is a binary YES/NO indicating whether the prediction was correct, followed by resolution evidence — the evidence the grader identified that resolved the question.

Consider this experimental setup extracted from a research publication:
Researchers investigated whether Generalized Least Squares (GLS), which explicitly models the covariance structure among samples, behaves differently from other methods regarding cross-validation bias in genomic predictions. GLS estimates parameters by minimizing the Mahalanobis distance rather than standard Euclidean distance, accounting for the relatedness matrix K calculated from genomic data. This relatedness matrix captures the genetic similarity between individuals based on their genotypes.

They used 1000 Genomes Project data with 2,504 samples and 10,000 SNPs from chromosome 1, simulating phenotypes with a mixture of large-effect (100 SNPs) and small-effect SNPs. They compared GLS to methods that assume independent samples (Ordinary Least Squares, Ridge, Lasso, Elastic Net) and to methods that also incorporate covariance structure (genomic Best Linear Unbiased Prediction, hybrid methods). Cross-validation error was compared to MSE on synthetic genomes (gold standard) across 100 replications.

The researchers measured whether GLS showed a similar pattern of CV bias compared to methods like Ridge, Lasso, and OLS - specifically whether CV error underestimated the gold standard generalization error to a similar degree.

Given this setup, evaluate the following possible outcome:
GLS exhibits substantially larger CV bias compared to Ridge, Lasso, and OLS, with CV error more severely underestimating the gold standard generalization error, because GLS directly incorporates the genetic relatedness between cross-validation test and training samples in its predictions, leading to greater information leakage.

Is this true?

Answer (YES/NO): NO